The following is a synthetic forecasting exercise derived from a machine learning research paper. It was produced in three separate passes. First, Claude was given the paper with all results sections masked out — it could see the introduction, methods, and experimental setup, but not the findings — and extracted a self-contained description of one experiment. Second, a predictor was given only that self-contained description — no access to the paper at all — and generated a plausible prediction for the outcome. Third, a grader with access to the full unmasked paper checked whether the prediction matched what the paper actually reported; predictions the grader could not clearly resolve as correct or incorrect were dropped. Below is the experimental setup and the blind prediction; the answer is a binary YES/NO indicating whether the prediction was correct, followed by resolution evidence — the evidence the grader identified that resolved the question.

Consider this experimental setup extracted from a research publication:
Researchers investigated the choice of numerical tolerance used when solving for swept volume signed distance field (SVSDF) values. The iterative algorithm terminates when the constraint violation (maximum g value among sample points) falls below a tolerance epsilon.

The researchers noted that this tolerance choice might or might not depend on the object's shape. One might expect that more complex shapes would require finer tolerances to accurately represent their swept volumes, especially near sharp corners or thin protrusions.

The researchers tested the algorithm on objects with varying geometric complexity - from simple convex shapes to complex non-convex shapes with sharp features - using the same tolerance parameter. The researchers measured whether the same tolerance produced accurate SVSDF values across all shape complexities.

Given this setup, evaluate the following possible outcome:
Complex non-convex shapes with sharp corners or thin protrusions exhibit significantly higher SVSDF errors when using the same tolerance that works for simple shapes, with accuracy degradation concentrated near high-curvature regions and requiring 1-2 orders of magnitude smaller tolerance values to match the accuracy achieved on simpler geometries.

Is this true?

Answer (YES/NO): NO